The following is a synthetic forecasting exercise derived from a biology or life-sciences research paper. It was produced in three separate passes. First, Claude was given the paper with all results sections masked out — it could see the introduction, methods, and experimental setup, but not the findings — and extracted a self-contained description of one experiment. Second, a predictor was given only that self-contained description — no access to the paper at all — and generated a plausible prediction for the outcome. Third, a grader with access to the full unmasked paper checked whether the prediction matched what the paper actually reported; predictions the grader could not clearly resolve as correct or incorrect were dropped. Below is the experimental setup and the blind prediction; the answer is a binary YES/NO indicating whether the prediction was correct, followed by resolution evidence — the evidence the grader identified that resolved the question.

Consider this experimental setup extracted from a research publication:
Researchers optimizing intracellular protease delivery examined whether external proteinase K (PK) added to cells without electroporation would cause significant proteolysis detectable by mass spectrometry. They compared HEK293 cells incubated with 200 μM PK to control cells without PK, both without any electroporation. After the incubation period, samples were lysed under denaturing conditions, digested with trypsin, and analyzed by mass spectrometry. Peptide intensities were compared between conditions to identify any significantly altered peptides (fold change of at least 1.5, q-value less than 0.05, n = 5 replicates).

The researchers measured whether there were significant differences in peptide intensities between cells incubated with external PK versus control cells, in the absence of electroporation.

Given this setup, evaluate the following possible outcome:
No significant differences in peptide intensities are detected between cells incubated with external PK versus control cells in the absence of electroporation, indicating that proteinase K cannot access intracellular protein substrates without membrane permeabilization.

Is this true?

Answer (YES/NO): YES